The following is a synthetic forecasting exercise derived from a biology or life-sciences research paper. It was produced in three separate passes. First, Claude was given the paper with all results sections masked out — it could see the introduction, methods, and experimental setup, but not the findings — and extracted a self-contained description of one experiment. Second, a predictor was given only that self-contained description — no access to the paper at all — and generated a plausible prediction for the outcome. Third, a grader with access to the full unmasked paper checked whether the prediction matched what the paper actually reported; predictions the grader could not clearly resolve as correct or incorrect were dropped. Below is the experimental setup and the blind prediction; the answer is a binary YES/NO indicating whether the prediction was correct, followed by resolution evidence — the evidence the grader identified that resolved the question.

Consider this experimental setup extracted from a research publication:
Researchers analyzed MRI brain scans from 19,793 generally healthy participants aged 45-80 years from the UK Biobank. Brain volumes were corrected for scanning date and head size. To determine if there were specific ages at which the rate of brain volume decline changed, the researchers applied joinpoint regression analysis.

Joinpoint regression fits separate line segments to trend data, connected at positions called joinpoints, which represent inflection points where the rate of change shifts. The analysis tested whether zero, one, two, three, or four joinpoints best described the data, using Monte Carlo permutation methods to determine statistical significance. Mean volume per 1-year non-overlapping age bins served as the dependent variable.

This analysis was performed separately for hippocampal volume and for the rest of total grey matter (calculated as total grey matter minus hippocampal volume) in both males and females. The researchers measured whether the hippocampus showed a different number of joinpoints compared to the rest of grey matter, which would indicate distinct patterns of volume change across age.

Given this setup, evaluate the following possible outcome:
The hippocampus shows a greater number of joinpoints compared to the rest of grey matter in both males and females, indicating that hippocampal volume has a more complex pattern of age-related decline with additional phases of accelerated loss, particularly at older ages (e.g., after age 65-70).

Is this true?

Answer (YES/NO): NO